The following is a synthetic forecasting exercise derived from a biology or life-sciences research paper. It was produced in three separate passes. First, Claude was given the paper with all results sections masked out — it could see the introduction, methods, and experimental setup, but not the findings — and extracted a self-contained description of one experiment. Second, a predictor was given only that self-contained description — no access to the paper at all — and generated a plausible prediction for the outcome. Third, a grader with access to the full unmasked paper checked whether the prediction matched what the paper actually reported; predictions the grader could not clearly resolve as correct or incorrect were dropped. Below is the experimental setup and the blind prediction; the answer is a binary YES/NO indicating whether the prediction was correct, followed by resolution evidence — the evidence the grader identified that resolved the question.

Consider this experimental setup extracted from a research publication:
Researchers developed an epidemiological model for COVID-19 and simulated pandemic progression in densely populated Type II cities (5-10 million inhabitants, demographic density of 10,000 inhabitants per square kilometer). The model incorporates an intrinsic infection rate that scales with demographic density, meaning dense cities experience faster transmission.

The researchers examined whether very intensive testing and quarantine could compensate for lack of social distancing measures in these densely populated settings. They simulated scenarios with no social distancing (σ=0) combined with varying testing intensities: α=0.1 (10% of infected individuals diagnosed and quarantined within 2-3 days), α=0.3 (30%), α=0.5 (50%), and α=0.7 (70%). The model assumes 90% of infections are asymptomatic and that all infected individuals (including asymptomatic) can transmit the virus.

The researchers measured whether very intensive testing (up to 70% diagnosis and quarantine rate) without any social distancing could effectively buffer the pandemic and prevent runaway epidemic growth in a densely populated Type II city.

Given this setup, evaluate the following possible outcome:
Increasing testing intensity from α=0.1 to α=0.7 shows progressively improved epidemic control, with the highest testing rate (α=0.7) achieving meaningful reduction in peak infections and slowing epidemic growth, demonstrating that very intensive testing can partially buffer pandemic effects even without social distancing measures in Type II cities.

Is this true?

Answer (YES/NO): NO